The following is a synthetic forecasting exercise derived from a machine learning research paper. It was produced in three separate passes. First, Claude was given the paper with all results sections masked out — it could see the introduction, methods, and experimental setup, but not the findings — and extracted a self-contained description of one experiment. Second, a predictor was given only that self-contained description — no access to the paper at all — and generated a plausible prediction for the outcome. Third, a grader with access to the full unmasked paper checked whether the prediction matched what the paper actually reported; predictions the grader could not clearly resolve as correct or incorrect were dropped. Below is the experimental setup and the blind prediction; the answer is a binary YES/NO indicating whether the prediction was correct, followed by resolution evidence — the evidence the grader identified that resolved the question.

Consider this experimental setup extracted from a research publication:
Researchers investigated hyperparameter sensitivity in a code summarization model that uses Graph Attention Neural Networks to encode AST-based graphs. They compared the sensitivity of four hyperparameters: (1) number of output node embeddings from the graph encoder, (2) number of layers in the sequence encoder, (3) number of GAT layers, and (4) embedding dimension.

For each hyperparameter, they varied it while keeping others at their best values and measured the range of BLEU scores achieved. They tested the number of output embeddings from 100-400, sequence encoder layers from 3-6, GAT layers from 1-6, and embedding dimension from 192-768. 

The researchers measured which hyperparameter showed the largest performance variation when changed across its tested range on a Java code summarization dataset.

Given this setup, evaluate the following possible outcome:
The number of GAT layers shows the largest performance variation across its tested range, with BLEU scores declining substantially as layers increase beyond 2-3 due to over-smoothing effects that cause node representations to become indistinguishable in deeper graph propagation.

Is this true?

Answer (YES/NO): NO